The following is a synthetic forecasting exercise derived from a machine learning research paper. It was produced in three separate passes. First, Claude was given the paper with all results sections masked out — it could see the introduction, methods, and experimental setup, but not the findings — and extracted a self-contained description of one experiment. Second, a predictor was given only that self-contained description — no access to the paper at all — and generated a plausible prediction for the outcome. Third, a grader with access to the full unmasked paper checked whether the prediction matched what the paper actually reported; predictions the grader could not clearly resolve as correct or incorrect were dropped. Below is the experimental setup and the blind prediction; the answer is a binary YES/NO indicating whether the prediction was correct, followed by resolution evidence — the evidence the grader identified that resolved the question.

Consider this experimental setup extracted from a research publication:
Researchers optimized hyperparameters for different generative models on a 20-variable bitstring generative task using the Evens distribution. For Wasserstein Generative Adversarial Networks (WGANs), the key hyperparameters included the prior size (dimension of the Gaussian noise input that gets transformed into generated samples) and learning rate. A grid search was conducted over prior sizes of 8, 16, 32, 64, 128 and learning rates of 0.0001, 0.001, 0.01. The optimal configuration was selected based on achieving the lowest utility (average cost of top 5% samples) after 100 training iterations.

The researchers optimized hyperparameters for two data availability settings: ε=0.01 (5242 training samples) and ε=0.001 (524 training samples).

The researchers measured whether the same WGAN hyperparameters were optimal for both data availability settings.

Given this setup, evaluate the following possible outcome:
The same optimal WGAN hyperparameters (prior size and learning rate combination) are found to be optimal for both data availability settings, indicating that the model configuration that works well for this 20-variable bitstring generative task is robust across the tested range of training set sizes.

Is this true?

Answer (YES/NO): NO